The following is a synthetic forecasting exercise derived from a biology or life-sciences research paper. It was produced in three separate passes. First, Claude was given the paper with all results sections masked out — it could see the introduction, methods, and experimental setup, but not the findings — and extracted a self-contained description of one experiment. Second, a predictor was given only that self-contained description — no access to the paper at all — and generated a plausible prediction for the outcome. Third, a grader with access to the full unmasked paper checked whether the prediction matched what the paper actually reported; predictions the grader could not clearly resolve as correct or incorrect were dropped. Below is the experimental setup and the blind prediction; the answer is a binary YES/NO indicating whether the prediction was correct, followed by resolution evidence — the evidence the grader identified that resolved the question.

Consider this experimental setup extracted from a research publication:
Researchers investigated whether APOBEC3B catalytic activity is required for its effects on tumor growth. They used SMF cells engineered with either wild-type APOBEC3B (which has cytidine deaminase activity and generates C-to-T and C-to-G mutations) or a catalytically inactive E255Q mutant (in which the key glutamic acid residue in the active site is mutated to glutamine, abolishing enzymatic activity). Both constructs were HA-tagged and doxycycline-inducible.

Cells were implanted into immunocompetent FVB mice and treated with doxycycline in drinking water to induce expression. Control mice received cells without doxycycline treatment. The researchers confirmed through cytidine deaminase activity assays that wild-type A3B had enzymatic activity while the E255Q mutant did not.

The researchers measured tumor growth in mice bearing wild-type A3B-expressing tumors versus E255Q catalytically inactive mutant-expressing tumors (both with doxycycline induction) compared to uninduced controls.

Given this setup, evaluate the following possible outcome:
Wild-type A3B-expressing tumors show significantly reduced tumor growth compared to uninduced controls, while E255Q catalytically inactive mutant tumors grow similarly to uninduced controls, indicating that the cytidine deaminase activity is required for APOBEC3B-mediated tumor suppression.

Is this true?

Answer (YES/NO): YES